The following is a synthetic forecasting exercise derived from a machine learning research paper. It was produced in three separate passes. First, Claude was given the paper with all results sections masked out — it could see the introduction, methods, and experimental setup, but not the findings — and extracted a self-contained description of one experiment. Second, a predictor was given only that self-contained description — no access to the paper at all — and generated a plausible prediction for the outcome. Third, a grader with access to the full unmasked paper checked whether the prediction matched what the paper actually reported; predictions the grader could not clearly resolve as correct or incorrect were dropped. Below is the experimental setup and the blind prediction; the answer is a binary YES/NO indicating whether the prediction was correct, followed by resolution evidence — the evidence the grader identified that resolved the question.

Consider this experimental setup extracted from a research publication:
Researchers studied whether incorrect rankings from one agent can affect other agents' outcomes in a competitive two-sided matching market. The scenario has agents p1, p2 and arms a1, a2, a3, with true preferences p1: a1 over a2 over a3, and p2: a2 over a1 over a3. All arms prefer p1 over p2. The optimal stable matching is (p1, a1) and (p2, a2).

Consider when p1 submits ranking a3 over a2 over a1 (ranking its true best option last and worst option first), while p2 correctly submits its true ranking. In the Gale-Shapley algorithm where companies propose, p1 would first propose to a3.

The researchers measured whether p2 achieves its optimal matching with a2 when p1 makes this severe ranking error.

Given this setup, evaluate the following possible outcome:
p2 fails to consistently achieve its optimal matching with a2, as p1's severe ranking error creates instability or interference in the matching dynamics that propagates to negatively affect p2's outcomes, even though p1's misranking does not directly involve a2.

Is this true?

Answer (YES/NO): NO